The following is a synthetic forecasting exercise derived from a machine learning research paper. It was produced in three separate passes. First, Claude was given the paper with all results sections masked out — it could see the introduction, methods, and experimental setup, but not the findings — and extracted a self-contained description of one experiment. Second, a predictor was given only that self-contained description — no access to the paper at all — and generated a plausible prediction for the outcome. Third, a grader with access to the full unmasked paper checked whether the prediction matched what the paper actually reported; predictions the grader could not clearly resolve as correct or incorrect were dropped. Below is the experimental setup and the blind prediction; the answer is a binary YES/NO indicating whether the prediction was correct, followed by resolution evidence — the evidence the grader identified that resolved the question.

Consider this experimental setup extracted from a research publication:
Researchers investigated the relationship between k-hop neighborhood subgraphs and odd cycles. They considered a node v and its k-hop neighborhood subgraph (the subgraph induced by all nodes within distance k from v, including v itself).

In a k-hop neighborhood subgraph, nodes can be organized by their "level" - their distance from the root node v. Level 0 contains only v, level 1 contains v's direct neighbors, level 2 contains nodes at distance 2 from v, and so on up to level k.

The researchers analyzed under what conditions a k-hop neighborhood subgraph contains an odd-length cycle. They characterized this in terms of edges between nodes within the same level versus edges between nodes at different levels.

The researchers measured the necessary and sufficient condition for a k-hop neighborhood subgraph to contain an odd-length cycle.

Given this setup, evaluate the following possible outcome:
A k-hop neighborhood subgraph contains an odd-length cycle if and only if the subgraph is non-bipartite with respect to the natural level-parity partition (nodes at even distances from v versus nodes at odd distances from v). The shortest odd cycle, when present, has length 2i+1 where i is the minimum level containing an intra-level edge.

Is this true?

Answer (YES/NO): NO